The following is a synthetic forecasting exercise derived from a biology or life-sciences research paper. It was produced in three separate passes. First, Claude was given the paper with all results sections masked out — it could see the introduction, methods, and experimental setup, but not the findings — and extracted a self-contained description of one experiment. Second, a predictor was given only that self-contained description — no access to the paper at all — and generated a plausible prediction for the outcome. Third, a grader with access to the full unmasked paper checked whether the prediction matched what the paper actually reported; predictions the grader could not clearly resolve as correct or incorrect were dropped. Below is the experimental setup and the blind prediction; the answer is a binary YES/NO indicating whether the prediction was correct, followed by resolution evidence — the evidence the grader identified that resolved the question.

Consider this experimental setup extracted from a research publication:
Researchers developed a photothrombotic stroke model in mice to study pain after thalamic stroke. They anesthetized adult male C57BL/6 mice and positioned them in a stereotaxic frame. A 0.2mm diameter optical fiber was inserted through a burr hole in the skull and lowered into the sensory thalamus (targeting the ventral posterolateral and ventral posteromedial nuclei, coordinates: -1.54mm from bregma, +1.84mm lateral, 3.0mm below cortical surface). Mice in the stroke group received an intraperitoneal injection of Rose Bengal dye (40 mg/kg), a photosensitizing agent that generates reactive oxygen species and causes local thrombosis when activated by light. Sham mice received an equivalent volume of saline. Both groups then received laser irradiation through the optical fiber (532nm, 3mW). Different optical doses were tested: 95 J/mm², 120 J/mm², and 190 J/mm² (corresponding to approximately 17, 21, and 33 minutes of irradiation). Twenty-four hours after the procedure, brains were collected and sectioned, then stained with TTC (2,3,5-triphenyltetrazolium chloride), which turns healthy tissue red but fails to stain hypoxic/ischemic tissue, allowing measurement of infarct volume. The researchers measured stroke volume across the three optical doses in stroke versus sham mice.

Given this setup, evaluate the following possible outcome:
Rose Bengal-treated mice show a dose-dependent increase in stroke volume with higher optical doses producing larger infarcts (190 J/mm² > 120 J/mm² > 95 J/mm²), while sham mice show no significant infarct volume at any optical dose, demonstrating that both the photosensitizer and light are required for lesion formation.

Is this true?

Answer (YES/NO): YES